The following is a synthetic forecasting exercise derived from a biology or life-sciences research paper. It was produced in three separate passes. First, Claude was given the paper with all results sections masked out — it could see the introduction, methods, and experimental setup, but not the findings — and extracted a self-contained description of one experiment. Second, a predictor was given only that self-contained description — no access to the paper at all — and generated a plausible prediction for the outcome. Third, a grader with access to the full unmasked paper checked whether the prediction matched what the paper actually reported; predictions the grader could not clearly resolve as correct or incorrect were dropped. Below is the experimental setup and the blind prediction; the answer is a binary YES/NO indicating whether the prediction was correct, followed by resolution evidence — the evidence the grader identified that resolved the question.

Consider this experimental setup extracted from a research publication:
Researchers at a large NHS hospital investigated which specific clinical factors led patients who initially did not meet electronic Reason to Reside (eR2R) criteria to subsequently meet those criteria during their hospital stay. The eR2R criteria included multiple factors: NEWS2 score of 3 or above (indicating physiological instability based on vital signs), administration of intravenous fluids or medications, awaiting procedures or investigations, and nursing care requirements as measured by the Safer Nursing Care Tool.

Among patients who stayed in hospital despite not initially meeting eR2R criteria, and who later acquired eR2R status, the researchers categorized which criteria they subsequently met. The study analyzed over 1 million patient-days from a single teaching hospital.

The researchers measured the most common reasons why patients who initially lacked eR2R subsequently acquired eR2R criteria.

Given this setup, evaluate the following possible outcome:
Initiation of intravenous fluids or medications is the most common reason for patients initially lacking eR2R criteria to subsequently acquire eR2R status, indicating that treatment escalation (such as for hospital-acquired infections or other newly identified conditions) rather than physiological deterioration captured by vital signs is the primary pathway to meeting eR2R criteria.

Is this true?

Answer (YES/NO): YES